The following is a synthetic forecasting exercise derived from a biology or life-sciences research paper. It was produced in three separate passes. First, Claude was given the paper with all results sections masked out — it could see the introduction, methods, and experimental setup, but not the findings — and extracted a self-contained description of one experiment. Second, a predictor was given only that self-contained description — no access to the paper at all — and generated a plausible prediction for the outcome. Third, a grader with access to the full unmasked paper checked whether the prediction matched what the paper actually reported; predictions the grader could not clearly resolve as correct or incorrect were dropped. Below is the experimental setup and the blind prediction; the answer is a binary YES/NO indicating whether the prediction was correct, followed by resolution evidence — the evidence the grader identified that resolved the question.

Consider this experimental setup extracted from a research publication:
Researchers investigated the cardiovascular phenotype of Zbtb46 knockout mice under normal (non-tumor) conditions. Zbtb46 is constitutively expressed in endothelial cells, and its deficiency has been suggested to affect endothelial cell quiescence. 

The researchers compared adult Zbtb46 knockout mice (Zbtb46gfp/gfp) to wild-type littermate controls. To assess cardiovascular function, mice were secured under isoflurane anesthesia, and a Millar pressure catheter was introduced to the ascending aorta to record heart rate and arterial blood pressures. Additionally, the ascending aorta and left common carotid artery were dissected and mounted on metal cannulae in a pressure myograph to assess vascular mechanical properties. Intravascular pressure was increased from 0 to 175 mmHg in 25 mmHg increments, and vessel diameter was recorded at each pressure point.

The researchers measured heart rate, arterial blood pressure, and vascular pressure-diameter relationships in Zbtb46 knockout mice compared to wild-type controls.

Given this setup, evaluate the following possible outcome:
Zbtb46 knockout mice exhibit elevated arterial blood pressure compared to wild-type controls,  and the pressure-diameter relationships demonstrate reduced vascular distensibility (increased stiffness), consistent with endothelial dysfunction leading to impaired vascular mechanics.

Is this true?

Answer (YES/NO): NO